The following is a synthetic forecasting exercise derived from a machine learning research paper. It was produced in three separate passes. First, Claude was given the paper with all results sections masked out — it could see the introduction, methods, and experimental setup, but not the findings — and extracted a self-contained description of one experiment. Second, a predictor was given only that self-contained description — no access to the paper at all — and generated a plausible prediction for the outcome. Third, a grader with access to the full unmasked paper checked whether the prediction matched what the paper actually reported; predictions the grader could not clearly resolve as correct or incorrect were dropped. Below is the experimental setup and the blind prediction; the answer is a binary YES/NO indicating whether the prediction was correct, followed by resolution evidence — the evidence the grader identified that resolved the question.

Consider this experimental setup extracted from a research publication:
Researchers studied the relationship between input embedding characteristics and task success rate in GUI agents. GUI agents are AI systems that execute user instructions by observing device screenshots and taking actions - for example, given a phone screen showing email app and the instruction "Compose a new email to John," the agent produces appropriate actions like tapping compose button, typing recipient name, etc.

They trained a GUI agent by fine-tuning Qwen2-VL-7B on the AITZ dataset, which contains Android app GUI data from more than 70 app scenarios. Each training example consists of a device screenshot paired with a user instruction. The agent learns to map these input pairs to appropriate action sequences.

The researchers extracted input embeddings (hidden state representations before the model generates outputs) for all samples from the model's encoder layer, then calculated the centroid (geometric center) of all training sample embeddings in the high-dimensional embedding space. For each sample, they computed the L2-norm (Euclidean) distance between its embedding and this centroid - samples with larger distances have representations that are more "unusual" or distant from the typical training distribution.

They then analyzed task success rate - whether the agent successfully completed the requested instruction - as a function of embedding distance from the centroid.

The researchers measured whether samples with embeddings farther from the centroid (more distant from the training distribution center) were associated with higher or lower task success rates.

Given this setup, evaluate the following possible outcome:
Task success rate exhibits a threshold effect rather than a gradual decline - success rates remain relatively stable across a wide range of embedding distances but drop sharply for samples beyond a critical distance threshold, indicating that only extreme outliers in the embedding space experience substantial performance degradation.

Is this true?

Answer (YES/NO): NO